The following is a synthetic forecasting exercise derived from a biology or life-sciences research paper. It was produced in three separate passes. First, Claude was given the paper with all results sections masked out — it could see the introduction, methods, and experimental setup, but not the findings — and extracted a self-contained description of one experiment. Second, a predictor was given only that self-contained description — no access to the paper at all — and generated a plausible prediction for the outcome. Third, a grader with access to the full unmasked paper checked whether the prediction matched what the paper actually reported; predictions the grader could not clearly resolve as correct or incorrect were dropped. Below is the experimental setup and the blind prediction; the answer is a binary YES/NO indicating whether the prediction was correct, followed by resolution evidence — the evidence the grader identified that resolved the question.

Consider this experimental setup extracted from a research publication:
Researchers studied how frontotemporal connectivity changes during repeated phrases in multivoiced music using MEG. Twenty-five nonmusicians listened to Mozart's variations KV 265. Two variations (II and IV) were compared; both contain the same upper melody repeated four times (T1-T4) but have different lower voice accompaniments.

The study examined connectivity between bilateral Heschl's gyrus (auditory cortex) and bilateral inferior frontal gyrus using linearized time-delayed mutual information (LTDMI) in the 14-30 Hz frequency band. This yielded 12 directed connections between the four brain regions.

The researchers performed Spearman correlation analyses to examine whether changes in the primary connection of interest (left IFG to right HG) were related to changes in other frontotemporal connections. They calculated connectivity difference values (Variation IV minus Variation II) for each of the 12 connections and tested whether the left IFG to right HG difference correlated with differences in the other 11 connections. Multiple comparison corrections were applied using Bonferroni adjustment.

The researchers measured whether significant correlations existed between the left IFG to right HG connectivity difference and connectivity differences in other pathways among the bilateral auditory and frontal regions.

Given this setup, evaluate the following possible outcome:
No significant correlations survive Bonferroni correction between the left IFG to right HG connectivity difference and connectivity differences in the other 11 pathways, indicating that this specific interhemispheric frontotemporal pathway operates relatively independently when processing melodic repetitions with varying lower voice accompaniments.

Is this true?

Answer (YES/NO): NO